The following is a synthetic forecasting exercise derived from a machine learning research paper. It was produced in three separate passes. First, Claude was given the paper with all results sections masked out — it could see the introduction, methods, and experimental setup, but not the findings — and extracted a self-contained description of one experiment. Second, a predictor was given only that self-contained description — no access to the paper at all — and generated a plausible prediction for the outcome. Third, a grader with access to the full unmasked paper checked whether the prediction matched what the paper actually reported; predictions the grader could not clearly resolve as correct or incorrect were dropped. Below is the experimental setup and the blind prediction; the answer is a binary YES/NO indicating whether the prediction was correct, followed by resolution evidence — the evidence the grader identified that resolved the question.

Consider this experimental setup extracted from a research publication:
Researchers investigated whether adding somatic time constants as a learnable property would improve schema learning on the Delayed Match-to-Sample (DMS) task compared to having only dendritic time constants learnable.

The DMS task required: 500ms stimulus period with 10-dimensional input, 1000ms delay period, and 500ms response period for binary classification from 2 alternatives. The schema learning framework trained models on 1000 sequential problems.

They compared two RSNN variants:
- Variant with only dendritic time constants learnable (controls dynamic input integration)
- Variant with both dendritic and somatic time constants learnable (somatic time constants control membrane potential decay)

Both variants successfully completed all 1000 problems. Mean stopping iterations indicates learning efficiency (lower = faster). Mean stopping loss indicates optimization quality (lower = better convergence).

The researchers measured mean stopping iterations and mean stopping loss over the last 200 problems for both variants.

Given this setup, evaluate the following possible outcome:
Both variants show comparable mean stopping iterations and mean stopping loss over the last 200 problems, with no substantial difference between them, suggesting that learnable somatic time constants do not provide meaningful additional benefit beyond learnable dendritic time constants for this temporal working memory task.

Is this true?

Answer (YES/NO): NO